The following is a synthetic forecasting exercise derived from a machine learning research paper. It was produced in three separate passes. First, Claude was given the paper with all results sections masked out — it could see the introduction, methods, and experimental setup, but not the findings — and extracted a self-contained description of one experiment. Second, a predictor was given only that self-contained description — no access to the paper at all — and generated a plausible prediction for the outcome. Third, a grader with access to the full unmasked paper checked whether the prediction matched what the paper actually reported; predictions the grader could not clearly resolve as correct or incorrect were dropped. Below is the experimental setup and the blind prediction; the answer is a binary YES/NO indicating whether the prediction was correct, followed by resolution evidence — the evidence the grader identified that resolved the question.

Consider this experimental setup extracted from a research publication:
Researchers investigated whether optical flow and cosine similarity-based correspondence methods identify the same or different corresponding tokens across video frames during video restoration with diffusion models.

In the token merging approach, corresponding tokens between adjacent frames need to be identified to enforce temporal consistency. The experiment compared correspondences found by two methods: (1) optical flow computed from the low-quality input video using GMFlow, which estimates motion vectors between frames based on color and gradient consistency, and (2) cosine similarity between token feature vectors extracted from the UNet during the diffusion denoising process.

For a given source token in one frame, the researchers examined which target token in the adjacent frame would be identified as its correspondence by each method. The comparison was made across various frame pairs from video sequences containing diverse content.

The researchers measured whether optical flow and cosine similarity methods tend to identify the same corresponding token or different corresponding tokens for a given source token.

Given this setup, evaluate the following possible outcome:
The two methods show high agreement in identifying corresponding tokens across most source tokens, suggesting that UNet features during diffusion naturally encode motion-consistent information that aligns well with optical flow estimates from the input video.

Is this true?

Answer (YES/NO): NO